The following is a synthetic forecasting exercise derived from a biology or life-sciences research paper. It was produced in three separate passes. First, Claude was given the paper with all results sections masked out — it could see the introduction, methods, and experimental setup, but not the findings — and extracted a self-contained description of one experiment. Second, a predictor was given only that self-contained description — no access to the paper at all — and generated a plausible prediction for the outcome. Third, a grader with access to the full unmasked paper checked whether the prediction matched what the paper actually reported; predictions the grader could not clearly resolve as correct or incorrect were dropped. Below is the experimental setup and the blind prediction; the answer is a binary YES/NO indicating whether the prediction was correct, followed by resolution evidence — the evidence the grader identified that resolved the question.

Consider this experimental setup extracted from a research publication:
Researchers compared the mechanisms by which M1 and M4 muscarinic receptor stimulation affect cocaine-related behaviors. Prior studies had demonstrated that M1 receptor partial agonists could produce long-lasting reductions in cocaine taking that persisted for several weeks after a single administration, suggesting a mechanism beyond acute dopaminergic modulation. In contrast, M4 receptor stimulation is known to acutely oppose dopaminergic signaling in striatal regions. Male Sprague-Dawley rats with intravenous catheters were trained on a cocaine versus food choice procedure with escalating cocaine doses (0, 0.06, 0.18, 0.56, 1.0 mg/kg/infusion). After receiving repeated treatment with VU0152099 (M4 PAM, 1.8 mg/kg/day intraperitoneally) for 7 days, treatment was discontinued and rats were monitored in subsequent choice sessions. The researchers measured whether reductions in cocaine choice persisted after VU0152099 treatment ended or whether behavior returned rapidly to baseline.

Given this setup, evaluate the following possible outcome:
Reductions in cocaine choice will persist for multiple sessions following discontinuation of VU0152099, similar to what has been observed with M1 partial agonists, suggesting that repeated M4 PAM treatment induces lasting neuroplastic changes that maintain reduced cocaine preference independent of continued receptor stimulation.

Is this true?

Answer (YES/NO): NO